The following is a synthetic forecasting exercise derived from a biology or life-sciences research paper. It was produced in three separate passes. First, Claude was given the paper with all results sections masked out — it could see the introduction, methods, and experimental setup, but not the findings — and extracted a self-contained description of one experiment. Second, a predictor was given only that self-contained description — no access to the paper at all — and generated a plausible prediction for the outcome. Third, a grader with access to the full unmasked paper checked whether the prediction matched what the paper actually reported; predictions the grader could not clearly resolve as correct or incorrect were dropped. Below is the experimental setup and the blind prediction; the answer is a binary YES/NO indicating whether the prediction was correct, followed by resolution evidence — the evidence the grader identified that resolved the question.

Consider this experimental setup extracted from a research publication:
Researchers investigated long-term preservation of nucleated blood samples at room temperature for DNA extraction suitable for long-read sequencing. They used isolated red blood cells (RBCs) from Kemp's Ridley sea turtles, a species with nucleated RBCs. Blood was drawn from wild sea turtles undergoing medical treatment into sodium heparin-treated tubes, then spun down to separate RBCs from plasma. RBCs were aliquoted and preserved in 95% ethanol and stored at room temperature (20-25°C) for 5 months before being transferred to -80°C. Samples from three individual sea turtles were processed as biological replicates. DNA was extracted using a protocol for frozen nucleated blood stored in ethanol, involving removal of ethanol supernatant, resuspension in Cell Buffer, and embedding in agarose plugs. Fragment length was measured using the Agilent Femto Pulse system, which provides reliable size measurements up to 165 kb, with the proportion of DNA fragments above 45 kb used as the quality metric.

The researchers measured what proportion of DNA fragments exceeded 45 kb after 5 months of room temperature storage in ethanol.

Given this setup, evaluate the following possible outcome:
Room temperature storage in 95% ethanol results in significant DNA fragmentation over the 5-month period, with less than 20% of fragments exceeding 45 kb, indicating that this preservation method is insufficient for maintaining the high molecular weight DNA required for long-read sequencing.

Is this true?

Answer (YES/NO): NO